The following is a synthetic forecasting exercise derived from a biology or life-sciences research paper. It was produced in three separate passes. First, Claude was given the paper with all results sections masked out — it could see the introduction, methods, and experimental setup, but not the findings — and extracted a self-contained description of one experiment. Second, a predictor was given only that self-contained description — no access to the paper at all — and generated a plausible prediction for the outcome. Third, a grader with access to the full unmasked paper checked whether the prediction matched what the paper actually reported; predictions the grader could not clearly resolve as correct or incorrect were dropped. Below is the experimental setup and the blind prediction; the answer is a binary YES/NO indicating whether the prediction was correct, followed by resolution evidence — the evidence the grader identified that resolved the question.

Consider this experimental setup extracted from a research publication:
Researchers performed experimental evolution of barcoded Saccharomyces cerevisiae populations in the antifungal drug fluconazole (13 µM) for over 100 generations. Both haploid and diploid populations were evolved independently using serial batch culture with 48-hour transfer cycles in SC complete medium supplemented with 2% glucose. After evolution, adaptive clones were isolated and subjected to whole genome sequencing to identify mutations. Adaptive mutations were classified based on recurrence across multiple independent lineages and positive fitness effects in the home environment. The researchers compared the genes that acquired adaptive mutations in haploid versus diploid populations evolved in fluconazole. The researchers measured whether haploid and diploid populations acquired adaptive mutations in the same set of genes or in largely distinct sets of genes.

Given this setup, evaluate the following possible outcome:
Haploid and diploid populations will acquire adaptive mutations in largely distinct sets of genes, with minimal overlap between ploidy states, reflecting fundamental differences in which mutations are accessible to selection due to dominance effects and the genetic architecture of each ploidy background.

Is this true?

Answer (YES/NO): NO